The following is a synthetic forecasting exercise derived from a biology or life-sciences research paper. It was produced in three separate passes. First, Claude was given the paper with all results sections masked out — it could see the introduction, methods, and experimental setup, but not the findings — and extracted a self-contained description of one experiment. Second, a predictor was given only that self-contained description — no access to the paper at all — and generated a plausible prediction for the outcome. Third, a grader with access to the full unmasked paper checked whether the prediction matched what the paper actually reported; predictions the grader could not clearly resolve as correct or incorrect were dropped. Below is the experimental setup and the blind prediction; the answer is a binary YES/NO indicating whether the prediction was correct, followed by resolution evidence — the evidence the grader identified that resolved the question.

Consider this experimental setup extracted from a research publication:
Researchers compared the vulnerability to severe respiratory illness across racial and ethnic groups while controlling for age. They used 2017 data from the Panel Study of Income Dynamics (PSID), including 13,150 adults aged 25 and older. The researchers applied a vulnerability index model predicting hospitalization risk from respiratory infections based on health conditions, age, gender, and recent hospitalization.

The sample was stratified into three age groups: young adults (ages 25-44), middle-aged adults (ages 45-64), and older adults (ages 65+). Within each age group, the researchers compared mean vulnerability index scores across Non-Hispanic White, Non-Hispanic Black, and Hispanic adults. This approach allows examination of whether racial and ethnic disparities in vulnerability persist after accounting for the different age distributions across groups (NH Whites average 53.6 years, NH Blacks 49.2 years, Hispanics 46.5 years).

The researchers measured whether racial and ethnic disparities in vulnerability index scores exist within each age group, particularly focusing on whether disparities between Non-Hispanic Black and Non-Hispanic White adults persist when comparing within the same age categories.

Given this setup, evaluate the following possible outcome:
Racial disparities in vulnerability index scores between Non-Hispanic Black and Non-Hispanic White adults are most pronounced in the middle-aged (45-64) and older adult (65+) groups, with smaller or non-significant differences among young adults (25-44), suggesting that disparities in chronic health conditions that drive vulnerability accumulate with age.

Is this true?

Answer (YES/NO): YES